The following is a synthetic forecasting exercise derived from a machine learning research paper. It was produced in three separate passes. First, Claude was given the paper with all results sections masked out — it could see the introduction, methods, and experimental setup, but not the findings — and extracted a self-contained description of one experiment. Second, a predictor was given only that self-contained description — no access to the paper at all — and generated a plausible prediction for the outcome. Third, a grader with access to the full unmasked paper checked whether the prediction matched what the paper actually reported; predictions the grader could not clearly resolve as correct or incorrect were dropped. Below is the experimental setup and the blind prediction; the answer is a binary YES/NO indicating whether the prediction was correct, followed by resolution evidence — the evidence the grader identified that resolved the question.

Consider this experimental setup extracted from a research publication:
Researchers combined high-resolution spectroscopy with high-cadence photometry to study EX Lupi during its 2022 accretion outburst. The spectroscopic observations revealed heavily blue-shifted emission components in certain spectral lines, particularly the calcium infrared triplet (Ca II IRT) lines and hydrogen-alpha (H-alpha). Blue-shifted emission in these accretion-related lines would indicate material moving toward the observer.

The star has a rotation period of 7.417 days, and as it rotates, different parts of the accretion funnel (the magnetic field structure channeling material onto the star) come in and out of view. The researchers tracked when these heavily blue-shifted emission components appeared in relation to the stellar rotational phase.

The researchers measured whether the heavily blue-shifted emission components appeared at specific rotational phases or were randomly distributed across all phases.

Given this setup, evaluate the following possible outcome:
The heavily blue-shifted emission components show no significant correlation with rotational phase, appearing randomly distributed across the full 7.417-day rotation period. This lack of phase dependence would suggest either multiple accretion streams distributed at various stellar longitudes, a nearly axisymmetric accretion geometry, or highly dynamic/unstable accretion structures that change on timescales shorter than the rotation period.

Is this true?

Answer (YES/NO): NO